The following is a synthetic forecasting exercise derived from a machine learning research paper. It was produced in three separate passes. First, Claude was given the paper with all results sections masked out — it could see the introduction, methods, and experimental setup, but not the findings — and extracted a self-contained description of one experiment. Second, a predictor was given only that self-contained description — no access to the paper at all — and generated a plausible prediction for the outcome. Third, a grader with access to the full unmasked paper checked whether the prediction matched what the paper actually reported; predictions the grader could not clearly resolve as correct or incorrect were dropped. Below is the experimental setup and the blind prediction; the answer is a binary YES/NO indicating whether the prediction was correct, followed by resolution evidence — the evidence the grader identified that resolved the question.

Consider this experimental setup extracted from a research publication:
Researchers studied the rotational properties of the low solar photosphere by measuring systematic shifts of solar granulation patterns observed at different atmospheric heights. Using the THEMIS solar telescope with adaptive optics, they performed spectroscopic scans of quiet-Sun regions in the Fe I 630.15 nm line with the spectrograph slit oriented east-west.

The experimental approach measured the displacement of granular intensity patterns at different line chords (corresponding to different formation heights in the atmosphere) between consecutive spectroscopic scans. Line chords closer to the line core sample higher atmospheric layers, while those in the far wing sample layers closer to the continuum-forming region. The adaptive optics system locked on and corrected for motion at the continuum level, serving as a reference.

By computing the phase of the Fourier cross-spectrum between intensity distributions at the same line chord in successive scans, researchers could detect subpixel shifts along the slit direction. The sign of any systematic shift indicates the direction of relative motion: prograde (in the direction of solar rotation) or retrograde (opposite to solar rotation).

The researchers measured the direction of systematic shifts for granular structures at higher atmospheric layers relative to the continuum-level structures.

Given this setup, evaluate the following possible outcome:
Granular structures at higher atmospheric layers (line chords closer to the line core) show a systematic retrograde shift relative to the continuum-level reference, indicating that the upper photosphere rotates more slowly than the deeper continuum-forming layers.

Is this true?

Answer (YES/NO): YES